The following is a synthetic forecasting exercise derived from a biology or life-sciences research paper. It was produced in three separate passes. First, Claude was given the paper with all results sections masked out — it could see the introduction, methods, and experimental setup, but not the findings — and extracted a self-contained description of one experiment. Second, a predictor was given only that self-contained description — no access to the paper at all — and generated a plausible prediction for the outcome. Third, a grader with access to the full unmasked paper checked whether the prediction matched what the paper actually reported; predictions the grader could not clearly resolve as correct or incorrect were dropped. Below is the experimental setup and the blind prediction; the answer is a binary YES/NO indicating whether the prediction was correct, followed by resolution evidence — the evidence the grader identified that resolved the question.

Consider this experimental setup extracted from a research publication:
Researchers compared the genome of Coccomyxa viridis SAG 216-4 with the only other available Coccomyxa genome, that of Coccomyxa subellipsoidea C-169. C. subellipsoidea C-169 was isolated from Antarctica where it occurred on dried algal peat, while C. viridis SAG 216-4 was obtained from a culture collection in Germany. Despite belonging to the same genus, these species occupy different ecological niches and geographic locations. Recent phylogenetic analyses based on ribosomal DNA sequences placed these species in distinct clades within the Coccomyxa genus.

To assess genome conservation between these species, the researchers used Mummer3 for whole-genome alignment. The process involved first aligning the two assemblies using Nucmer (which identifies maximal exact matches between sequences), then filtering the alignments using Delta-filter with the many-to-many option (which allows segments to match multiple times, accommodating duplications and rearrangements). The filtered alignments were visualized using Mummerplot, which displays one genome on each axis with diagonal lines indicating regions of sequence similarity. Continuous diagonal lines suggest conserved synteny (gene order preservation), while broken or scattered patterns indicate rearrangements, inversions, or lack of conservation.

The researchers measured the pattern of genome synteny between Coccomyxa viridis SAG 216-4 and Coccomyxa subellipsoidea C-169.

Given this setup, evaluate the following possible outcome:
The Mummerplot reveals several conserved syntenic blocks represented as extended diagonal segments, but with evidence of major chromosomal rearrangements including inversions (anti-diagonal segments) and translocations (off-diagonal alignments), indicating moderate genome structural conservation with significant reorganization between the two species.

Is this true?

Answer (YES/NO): NO